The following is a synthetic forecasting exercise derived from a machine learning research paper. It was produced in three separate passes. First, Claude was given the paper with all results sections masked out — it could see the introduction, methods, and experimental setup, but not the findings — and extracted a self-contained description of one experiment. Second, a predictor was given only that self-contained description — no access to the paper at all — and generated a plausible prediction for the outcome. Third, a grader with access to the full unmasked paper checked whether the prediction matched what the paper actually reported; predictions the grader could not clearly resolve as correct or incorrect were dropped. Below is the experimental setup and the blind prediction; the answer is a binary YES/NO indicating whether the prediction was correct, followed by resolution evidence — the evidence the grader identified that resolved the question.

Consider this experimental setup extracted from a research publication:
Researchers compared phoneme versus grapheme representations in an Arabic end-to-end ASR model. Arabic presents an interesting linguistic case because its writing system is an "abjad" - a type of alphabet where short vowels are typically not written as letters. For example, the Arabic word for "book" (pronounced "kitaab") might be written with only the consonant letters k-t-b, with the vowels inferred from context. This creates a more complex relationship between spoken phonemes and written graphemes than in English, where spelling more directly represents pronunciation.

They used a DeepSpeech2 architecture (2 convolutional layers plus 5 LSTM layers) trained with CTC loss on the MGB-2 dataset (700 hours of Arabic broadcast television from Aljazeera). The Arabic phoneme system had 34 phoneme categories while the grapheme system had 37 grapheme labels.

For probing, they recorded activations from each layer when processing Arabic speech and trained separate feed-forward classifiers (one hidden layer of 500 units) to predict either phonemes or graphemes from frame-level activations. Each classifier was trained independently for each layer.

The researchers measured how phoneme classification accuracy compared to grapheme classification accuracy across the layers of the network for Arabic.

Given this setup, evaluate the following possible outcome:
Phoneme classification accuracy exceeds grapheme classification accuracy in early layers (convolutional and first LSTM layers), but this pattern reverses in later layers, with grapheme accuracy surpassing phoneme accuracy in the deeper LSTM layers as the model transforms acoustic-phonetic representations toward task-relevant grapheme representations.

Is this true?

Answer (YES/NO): NO